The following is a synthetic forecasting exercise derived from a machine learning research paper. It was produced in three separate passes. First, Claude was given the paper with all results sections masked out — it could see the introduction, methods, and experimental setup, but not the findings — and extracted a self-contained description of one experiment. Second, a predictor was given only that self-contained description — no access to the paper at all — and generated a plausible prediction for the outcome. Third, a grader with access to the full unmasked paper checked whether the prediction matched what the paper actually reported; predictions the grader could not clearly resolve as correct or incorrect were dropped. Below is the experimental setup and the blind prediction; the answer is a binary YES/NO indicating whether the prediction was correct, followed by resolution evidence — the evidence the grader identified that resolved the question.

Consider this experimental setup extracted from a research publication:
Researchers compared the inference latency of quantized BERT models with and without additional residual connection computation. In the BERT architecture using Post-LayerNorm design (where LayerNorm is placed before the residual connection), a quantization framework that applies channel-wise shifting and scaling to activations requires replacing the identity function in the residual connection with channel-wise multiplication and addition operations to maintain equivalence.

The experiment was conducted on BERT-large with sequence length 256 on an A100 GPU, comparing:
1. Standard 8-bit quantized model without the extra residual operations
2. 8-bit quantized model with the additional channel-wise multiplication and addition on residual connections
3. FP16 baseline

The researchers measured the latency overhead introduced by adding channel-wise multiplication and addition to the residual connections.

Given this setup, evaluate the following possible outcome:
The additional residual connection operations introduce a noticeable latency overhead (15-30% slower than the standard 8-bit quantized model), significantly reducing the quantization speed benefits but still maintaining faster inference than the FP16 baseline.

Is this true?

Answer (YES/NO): NO